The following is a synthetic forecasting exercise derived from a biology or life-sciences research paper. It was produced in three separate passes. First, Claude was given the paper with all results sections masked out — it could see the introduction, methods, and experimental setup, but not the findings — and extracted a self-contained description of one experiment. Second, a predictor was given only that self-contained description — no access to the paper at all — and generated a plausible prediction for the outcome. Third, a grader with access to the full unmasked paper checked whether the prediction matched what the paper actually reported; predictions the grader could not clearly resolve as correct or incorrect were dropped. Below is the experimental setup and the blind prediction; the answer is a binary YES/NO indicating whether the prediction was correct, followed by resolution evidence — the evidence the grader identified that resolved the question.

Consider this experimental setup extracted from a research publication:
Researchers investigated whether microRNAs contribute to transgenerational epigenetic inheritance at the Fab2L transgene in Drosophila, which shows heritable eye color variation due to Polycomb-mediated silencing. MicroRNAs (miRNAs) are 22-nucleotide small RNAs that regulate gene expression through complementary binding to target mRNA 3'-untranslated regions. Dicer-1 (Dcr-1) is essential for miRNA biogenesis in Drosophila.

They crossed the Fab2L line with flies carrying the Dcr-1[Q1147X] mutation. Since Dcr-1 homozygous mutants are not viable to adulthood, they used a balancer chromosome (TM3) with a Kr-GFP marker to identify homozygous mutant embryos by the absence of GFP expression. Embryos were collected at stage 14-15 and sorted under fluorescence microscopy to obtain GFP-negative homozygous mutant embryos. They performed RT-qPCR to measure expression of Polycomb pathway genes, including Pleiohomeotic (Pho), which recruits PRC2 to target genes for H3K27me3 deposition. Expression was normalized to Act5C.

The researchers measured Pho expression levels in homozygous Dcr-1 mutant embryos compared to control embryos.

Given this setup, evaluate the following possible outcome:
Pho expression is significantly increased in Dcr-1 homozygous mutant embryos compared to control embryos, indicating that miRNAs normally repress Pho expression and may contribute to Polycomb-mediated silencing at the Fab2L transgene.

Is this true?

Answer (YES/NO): NO